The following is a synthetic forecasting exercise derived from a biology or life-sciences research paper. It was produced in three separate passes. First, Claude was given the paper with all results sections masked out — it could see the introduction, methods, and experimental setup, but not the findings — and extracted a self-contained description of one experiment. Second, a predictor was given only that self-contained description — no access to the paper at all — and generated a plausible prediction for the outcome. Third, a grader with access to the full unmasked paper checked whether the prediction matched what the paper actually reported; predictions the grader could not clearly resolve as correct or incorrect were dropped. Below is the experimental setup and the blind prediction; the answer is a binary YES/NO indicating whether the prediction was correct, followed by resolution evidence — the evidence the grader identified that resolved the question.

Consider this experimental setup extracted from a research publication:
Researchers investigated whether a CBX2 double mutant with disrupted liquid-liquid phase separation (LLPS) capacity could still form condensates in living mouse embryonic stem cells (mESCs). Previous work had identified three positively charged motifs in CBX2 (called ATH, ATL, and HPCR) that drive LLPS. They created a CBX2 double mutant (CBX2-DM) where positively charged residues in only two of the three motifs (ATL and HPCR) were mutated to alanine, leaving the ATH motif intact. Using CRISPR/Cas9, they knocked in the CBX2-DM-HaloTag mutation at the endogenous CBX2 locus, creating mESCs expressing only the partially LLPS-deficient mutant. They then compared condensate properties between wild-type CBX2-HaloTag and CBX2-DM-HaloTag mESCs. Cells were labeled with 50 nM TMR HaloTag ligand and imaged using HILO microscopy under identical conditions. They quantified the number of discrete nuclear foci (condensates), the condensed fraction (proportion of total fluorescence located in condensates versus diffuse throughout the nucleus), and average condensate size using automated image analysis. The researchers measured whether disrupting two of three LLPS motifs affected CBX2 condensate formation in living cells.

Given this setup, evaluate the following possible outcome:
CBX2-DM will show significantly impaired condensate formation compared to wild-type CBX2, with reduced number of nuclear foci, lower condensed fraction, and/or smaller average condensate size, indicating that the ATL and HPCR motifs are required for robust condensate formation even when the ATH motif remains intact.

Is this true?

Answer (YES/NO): YES